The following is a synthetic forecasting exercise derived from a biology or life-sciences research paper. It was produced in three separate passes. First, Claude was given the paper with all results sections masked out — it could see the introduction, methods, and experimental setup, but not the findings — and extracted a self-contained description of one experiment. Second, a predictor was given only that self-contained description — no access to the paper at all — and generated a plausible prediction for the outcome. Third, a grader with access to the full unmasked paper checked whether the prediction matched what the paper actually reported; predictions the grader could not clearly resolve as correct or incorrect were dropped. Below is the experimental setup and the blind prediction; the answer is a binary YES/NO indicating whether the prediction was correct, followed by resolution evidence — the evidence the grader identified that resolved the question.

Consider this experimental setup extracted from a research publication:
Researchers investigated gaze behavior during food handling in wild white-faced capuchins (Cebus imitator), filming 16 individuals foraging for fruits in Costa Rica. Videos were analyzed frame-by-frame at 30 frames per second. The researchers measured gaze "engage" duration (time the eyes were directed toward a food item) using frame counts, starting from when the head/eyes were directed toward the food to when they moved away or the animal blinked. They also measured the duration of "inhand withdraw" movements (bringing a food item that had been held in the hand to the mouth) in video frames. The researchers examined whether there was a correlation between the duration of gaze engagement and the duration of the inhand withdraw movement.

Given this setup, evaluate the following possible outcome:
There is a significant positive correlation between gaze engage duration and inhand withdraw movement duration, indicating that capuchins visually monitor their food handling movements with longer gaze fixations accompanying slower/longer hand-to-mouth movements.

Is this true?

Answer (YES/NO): YES